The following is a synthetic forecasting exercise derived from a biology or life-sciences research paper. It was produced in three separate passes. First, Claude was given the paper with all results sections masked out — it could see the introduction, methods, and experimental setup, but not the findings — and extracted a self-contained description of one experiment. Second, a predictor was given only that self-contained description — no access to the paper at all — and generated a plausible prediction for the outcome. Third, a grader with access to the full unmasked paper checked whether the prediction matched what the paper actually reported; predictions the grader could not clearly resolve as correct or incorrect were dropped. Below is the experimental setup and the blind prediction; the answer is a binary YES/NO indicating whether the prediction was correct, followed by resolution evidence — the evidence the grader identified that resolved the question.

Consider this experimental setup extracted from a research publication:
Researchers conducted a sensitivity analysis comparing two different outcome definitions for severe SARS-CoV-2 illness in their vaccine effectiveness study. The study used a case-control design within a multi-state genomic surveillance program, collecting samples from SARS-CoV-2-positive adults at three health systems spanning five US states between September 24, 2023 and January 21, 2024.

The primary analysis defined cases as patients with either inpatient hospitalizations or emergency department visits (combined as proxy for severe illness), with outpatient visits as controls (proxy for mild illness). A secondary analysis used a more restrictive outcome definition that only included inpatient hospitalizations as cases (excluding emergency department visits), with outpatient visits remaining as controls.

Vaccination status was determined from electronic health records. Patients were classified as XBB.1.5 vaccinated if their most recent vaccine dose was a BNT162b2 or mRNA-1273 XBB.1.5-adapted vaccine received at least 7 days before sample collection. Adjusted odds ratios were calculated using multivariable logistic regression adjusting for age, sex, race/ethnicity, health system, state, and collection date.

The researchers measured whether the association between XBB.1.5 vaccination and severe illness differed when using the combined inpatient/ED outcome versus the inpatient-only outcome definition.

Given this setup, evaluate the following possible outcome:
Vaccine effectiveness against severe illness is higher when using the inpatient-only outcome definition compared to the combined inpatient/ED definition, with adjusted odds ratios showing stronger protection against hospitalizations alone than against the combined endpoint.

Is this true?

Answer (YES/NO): NO